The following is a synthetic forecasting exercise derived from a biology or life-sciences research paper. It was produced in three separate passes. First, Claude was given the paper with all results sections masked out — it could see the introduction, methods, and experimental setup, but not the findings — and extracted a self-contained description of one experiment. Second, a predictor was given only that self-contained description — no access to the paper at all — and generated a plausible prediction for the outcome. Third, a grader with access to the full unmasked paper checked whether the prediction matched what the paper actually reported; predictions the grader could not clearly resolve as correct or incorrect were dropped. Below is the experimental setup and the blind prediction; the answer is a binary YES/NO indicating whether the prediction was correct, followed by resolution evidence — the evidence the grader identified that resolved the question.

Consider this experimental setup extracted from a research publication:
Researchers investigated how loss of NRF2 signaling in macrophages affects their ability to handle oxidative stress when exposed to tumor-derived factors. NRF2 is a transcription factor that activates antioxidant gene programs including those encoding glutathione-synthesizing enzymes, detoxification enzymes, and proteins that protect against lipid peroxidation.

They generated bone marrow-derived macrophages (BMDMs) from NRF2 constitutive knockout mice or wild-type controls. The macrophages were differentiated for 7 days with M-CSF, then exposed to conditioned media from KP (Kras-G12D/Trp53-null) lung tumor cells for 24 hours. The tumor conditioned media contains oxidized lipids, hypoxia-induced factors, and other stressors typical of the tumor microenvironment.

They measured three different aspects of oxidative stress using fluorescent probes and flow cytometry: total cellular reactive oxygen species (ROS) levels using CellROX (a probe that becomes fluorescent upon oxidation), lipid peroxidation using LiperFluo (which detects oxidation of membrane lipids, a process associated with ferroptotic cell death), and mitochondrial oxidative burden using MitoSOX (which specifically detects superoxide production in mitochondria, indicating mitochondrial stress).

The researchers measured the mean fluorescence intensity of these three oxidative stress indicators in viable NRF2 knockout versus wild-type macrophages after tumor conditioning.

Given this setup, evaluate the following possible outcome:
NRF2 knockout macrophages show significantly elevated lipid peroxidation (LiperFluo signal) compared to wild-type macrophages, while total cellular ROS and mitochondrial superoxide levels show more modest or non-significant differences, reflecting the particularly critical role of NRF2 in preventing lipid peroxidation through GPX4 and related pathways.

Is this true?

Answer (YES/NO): NO